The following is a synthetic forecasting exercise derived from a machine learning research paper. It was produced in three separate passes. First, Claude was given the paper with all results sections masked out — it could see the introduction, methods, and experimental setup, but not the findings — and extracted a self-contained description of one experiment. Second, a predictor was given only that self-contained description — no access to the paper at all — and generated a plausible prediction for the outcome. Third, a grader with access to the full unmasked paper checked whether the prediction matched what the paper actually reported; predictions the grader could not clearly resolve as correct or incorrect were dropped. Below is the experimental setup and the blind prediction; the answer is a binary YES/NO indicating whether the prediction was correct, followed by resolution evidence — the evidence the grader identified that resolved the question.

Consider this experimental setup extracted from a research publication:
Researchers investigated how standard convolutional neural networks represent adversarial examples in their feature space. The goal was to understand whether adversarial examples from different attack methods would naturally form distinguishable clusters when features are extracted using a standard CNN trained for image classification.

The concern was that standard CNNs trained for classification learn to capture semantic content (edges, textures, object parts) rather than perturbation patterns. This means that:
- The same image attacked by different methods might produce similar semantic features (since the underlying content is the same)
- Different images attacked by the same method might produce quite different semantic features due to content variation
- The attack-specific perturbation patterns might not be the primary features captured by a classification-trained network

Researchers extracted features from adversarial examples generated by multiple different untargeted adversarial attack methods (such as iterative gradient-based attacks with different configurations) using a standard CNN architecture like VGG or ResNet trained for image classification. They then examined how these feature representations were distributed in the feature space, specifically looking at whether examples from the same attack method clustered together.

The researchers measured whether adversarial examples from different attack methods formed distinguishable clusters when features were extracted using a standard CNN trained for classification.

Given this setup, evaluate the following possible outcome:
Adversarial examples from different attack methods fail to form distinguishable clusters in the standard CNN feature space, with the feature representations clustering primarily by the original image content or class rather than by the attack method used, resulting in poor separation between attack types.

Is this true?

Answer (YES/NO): YES